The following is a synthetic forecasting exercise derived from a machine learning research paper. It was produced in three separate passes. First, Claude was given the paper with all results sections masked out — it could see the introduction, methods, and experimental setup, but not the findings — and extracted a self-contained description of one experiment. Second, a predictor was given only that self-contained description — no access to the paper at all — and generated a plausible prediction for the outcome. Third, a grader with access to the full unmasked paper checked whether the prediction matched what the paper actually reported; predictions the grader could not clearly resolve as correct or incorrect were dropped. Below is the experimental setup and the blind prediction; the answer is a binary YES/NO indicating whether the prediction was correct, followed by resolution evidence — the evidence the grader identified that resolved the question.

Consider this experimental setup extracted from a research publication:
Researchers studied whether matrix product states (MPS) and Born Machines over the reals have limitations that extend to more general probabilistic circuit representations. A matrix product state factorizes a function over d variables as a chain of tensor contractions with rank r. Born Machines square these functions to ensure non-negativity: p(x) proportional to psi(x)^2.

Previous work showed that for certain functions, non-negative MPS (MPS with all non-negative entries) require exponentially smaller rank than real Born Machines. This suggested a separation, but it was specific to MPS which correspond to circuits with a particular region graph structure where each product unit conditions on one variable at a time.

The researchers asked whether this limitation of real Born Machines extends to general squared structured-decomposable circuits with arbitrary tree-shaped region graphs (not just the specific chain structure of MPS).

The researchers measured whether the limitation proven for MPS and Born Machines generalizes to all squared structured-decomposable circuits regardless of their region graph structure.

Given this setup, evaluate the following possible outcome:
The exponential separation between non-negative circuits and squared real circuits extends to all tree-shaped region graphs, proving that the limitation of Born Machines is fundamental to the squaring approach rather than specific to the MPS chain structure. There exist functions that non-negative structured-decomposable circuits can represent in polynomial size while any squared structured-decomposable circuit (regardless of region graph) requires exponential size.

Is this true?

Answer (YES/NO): YES